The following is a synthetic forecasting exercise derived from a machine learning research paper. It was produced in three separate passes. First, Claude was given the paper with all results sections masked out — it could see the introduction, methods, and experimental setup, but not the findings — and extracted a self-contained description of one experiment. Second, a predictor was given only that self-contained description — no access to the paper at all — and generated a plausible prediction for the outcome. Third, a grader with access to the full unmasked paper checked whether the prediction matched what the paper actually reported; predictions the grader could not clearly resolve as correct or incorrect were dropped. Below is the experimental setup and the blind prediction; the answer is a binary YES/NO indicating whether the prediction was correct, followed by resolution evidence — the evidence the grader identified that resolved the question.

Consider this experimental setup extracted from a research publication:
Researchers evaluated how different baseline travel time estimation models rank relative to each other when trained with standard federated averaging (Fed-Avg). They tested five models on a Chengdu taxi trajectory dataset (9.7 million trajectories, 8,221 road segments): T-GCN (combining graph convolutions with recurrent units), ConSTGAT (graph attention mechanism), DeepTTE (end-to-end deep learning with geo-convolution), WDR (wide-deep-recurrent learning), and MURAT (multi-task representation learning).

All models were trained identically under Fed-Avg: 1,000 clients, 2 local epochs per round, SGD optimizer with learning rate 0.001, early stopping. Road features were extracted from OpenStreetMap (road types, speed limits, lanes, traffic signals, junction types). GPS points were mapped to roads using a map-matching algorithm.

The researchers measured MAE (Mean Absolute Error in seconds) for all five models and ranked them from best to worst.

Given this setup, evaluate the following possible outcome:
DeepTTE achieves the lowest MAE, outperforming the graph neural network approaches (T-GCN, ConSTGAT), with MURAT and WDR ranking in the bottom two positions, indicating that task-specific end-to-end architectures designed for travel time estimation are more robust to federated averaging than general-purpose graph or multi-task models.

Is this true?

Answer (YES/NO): YES